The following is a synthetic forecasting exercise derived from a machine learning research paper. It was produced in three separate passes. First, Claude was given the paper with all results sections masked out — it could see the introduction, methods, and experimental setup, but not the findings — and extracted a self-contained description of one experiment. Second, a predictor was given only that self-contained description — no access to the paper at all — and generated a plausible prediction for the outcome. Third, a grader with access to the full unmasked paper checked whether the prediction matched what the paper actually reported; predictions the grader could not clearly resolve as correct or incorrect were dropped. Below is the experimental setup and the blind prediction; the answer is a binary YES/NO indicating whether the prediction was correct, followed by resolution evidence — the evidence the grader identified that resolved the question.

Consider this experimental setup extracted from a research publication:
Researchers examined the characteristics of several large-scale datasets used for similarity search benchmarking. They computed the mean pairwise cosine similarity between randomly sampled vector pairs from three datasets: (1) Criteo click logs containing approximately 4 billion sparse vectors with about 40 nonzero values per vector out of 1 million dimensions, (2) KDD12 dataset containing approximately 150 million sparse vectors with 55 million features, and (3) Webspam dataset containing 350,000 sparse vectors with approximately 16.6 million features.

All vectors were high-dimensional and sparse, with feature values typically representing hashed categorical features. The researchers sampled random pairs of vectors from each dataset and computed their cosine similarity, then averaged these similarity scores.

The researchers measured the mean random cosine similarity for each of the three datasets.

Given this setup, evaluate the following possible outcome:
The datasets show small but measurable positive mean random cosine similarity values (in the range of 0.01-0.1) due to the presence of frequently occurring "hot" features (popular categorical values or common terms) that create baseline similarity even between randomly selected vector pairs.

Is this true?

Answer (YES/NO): NO